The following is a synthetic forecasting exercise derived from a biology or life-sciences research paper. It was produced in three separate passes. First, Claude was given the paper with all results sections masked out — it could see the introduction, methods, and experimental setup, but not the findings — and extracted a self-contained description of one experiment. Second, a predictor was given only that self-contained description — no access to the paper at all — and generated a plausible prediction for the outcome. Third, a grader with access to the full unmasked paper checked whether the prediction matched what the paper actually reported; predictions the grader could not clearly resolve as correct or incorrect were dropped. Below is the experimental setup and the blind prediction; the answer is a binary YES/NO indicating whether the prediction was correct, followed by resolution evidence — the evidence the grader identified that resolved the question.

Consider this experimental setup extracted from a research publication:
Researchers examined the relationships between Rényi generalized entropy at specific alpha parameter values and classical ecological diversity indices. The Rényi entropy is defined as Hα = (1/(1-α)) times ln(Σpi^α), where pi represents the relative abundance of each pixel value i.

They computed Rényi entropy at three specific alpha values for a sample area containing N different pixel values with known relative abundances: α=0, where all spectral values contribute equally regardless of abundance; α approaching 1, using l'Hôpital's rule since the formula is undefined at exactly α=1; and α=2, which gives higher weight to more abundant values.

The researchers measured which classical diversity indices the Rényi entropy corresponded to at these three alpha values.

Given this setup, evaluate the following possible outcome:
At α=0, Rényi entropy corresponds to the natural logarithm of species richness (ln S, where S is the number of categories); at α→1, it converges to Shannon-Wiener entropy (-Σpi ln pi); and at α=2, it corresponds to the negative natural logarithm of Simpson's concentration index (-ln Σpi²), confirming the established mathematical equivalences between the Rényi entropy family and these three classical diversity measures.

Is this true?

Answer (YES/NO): YES